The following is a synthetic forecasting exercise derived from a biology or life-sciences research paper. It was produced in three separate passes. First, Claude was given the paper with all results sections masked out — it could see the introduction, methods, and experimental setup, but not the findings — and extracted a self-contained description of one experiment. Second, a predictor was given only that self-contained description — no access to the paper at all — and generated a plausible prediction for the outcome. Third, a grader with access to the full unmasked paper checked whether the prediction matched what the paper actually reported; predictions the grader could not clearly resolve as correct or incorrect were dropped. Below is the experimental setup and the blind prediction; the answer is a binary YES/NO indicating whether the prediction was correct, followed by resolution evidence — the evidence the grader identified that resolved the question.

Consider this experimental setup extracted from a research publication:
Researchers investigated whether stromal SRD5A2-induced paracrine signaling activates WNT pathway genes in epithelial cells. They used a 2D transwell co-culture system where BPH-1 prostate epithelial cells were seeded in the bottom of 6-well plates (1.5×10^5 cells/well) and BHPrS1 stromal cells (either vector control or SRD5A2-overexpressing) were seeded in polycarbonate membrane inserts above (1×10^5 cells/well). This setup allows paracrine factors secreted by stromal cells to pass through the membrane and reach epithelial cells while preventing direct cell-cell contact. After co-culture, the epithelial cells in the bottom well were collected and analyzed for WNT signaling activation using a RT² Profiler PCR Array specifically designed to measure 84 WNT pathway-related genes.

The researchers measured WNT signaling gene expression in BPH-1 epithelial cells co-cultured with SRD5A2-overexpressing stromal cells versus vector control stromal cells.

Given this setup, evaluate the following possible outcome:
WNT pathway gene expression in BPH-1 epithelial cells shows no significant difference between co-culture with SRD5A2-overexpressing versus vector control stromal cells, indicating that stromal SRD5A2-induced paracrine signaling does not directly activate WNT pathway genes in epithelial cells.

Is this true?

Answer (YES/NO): NO